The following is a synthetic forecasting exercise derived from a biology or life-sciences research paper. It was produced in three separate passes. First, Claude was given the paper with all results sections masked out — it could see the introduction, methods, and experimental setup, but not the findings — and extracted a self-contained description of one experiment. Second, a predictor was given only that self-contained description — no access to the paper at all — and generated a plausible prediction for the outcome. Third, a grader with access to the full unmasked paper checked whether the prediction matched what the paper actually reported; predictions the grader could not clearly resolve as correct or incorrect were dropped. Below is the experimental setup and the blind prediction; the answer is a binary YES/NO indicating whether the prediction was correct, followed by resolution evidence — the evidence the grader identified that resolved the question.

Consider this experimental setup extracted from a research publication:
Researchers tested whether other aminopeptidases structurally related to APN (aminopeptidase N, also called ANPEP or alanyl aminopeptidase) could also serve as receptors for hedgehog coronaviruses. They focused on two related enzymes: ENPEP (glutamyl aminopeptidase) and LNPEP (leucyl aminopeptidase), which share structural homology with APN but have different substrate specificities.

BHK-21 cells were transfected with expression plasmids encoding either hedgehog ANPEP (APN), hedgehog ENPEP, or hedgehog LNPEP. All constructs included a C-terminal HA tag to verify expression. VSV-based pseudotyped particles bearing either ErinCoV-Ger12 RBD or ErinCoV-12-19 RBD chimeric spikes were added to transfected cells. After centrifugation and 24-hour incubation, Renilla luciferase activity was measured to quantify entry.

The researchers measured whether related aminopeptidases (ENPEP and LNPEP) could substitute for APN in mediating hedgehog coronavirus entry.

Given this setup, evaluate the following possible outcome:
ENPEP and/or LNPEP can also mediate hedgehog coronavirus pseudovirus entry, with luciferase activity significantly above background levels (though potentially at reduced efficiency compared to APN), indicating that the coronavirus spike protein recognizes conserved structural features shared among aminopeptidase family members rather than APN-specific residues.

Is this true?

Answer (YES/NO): NO